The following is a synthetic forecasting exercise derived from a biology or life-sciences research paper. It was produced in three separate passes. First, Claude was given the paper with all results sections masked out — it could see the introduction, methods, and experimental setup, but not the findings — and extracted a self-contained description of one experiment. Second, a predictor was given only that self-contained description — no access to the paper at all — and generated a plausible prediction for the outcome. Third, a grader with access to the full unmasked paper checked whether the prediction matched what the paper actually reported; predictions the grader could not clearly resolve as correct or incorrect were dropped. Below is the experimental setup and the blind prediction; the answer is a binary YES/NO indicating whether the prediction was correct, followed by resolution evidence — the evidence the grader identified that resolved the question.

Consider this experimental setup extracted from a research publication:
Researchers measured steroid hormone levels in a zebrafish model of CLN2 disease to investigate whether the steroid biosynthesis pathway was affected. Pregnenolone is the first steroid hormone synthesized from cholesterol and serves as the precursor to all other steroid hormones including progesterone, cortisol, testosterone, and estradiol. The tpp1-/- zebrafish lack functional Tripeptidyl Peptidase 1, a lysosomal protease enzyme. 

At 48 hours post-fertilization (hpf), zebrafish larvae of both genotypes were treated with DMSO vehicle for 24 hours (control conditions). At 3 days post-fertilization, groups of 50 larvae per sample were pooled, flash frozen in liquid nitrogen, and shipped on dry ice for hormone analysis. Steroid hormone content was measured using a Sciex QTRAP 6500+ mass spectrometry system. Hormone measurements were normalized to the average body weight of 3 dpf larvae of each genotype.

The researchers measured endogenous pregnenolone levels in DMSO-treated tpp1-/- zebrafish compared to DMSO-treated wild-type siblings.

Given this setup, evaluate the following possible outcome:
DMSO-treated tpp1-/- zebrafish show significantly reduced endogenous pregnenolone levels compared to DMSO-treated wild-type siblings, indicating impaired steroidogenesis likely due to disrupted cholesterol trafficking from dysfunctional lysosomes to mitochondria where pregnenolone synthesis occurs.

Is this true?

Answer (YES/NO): NO